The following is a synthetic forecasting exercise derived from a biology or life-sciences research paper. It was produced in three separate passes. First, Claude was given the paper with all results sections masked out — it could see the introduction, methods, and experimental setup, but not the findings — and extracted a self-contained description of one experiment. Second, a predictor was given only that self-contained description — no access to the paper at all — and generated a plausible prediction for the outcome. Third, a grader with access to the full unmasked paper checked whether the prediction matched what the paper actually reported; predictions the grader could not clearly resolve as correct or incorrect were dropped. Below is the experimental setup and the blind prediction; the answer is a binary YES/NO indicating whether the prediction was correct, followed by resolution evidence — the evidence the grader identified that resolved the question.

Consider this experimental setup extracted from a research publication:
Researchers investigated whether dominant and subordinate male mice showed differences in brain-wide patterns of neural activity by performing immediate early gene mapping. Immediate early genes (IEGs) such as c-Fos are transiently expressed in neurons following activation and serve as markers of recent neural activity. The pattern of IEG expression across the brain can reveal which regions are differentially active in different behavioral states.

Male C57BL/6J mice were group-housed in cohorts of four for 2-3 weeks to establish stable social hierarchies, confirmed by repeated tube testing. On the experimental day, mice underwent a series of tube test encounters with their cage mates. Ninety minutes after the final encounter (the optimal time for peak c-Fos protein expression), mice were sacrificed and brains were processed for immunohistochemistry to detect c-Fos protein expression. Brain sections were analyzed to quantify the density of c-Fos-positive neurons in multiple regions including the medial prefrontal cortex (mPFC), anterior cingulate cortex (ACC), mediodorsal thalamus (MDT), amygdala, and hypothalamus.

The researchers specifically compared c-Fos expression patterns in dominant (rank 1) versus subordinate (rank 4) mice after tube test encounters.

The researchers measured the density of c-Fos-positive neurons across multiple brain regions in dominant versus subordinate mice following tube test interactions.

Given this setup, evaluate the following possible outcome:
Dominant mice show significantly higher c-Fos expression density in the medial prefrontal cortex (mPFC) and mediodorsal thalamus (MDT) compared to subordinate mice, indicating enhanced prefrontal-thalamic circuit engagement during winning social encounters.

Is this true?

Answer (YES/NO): NO